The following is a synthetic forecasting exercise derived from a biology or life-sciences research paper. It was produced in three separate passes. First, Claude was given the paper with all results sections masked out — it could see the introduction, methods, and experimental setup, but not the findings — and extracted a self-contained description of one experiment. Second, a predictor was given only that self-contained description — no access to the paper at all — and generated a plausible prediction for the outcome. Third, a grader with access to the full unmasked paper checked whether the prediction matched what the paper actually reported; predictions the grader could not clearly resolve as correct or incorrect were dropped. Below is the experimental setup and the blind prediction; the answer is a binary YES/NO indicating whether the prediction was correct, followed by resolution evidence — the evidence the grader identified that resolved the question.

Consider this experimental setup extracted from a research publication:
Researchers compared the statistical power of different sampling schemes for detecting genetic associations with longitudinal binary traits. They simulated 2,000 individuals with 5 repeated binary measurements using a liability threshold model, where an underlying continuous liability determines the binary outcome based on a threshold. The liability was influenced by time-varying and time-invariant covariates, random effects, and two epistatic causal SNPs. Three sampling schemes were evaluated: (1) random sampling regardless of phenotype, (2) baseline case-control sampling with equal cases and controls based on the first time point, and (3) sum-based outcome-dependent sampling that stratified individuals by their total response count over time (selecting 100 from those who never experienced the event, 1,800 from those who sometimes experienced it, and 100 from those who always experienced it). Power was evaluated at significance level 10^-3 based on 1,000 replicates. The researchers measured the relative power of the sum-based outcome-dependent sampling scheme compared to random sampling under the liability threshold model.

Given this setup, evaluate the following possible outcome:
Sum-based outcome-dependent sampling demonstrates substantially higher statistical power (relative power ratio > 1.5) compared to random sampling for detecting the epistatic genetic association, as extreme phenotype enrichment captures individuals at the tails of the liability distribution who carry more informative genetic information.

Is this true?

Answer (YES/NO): NO